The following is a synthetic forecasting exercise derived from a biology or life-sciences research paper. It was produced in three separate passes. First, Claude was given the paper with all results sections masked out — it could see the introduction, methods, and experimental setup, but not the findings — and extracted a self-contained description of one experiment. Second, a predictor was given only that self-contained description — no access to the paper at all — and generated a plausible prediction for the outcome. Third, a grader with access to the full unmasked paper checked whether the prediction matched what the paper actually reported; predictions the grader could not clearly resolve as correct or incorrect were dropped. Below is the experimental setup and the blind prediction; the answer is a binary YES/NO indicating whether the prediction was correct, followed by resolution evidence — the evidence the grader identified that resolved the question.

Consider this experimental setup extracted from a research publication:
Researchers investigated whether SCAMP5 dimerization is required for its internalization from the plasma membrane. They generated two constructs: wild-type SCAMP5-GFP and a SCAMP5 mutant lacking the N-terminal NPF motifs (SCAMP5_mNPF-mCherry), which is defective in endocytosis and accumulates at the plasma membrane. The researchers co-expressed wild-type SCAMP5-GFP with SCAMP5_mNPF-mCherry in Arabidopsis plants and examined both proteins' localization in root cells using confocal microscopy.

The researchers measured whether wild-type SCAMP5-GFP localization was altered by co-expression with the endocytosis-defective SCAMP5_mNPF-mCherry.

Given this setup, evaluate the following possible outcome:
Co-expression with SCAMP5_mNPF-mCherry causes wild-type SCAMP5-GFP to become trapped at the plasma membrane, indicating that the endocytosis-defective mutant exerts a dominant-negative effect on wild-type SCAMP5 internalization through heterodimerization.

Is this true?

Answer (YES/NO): YES